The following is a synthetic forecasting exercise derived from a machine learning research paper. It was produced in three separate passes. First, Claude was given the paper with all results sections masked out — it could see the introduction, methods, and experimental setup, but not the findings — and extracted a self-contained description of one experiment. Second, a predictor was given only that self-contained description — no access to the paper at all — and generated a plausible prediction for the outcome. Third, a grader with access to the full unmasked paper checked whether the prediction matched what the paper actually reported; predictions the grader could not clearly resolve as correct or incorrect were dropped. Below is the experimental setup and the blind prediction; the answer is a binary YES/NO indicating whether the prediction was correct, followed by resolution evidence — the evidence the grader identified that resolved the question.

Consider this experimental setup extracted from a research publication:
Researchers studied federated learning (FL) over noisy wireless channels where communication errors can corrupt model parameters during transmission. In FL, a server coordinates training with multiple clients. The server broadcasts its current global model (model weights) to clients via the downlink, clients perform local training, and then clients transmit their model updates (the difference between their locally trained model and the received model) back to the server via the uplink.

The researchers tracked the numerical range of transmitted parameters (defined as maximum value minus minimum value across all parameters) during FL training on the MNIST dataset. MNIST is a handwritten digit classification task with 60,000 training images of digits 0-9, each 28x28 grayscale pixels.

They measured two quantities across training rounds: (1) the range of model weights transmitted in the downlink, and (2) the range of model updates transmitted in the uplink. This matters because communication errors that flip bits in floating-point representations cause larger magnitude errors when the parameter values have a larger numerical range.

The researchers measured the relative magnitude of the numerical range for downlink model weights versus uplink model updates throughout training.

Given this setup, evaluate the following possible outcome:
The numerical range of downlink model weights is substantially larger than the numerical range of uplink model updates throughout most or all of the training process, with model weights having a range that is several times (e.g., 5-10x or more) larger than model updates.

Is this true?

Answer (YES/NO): YES